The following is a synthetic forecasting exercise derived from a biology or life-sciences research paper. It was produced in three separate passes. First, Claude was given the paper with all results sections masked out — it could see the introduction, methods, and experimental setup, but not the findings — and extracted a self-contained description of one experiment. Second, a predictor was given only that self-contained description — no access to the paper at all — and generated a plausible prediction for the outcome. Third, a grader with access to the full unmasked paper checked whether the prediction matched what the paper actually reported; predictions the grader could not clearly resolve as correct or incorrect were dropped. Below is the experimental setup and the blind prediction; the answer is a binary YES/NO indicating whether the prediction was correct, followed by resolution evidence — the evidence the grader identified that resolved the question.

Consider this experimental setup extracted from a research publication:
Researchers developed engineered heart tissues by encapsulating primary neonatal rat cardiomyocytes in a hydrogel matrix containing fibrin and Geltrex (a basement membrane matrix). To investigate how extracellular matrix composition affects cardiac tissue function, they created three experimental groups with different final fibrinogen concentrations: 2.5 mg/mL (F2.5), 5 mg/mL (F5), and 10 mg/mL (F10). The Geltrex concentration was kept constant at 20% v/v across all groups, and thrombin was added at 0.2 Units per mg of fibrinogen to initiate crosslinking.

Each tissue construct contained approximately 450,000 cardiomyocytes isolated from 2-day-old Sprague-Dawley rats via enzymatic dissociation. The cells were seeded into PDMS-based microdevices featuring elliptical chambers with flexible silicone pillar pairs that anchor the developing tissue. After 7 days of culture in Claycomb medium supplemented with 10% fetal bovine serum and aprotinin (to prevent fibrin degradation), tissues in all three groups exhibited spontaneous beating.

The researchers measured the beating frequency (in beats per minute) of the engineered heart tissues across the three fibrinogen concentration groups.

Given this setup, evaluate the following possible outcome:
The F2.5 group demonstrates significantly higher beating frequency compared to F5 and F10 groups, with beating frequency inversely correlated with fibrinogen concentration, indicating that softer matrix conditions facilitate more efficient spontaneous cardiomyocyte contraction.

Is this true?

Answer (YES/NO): NO